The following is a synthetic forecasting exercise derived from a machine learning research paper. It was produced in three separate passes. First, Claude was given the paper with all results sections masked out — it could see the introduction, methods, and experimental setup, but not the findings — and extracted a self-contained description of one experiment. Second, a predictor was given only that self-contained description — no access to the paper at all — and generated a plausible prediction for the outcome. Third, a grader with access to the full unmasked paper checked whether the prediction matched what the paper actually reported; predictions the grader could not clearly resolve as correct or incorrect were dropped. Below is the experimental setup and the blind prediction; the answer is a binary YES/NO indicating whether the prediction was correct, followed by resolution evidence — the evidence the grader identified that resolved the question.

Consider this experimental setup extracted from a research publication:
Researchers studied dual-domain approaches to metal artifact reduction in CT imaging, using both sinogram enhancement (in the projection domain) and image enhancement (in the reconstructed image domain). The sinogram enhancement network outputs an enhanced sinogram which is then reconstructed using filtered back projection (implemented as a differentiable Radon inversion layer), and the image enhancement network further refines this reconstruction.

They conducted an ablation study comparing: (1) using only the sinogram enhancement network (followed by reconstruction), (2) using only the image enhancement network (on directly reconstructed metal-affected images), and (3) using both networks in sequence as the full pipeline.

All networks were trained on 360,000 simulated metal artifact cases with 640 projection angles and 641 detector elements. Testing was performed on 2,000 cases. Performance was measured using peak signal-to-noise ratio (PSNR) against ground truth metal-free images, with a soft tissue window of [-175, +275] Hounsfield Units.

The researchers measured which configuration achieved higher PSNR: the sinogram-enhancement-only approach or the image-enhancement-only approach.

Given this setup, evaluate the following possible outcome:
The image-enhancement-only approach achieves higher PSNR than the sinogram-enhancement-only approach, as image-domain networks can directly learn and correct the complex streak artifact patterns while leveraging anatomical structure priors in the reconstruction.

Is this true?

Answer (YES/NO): YES